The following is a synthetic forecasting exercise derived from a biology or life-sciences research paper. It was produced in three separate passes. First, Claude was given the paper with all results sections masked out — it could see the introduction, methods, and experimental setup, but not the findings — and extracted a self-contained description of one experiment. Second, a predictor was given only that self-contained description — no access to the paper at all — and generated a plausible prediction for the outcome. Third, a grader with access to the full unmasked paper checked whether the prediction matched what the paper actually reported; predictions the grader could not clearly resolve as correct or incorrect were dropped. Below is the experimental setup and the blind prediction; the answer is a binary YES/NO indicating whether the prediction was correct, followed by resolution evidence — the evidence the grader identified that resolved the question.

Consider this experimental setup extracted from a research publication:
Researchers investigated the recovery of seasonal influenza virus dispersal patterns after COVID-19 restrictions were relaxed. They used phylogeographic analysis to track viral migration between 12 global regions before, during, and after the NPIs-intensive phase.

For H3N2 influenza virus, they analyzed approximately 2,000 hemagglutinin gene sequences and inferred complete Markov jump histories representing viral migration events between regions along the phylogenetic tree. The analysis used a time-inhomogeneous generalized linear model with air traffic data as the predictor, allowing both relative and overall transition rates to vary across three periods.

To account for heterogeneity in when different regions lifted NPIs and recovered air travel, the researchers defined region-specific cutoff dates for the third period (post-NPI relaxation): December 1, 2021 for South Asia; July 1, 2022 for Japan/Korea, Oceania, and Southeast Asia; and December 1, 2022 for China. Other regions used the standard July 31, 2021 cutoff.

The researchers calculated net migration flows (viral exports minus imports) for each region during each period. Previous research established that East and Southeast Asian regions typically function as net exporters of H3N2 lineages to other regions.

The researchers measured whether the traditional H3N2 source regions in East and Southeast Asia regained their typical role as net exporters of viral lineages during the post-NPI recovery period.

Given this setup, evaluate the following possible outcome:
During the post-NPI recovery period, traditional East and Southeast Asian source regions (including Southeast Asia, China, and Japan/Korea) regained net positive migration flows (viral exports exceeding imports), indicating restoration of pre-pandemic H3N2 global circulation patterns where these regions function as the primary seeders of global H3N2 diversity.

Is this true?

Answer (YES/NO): NO